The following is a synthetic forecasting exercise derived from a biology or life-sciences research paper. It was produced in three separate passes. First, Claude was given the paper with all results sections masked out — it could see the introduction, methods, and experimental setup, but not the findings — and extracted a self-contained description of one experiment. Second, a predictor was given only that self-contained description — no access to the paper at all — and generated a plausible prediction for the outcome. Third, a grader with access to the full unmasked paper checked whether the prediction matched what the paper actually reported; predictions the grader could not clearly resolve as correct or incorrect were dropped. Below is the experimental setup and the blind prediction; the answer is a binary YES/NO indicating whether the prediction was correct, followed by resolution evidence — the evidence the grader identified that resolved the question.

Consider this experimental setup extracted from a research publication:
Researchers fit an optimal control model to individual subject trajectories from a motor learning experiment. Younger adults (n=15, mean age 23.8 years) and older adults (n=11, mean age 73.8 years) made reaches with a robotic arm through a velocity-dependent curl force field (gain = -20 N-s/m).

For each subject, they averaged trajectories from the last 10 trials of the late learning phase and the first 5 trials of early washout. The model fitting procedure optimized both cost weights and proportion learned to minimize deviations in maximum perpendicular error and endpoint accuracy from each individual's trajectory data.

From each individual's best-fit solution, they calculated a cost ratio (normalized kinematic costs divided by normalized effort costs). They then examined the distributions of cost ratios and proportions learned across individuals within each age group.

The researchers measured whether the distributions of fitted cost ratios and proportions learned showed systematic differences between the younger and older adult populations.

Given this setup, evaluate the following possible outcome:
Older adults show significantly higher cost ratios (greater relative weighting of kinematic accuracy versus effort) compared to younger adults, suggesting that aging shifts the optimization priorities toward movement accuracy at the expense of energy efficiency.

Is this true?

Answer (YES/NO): NO